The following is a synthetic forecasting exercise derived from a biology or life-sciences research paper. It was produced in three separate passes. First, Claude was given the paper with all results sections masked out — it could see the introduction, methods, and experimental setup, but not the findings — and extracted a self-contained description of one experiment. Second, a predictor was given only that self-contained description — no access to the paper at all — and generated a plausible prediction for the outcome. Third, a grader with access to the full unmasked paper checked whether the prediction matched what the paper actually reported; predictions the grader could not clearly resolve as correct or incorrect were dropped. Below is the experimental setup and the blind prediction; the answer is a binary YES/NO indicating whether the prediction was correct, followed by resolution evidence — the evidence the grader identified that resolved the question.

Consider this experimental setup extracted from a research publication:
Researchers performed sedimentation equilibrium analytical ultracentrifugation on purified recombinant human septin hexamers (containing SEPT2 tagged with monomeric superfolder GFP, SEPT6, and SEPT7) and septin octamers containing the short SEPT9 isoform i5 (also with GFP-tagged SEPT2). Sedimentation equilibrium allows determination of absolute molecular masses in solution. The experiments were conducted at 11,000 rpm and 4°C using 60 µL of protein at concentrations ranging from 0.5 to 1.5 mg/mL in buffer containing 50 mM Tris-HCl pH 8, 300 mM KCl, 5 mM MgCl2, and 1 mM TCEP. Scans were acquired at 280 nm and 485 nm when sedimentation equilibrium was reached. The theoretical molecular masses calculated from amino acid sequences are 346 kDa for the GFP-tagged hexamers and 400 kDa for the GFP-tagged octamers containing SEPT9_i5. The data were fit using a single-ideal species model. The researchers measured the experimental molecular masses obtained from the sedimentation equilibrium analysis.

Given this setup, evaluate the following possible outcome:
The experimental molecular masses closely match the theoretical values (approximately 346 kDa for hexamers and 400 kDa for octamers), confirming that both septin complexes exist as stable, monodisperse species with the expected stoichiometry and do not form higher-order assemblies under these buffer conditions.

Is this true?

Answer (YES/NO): YES